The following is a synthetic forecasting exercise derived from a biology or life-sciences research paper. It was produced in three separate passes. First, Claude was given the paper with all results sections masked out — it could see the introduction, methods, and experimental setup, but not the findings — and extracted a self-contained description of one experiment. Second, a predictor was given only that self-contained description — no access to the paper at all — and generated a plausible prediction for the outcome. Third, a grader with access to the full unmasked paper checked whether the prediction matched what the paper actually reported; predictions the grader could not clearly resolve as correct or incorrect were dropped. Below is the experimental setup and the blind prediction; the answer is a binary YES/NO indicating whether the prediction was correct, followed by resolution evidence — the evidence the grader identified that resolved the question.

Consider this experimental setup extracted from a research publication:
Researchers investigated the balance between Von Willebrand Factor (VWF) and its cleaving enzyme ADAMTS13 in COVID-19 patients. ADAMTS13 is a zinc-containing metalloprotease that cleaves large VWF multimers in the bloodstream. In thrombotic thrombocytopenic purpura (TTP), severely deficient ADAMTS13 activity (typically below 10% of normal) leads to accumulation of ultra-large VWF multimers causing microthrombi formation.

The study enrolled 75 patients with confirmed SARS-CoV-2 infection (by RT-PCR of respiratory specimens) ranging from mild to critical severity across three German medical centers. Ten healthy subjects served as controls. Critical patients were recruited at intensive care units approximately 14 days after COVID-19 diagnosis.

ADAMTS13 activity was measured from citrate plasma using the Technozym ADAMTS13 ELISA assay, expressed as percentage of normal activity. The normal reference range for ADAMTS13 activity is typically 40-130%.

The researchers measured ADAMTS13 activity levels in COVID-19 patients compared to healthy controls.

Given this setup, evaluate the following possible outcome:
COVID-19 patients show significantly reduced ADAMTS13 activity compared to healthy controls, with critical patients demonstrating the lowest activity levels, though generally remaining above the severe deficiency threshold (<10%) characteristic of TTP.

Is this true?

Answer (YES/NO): NO